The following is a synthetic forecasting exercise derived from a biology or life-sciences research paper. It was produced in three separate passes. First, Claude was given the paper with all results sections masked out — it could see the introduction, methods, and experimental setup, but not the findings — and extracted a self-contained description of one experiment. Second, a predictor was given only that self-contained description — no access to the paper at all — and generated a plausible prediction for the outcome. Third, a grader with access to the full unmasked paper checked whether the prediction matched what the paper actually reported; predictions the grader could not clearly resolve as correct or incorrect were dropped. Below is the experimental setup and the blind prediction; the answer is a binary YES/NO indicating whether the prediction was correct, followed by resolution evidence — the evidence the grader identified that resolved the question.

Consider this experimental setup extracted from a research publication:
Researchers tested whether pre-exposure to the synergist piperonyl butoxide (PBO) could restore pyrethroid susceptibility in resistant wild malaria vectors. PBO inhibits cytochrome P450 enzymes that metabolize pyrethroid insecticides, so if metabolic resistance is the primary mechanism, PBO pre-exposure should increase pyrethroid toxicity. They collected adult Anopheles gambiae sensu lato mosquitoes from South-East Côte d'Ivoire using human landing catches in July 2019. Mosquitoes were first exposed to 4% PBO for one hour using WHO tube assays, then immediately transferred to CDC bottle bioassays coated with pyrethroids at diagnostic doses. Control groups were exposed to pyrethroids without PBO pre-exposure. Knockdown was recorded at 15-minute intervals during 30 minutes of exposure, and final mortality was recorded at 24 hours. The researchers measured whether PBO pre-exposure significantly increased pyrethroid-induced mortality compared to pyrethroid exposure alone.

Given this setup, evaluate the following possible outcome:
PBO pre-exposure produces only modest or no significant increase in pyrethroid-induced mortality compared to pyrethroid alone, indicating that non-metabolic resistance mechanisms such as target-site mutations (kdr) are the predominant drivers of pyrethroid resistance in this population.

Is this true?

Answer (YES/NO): NO